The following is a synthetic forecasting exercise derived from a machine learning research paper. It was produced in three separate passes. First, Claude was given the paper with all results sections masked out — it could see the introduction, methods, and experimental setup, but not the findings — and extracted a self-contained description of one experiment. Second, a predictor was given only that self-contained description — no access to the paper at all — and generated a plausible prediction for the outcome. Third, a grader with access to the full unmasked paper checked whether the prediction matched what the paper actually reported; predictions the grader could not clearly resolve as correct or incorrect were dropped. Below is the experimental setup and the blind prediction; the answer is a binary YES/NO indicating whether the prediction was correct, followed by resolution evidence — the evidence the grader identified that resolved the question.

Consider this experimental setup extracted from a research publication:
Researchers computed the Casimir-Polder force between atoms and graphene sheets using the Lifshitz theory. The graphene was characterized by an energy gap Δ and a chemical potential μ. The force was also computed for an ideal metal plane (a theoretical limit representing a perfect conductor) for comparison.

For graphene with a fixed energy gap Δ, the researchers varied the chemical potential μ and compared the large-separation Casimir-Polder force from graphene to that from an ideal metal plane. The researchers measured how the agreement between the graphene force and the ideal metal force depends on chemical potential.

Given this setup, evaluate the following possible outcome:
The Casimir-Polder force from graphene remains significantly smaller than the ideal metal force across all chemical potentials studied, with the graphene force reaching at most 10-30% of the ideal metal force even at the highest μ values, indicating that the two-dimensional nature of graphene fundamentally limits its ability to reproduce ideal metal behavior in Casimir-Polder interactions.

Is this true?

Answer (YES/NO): NO